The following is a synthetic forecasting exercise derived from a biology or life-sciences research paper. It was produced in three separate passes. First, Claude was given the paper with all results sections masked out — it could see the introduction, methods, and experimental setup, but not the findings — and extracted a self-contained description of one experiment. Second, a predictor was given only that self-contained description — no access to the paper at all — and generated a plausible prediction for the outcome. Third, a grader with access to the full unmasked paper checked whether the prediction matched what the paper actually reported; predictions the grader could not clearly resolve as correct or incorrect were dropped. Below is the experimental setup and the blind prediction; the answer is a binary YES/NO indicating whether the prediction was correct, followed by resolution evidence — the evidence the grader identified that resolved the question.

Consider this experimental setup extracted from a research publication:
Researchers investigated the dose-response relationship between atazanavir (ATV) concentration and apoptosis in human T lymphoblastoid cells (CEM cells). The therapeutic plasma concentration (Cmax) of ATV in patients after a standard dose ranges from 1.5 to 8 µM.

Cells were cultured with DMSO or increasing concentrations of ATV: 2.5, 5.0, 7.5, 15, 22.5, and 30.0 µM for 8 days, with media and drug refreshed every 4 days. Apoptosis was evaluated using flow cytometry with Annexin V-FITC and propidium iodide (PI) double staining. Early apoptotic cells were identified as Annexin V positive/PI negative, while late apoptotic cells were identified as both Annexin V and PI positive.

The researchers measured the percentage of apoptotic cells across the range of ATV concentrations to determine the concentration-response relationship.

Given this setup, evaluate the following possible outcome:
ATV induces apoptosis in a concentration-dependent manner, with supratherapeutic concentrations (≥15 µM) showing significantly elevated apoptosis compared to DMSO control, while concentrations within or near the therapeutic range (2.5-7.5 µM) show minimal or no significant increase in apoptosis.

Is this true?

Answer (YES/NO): YES